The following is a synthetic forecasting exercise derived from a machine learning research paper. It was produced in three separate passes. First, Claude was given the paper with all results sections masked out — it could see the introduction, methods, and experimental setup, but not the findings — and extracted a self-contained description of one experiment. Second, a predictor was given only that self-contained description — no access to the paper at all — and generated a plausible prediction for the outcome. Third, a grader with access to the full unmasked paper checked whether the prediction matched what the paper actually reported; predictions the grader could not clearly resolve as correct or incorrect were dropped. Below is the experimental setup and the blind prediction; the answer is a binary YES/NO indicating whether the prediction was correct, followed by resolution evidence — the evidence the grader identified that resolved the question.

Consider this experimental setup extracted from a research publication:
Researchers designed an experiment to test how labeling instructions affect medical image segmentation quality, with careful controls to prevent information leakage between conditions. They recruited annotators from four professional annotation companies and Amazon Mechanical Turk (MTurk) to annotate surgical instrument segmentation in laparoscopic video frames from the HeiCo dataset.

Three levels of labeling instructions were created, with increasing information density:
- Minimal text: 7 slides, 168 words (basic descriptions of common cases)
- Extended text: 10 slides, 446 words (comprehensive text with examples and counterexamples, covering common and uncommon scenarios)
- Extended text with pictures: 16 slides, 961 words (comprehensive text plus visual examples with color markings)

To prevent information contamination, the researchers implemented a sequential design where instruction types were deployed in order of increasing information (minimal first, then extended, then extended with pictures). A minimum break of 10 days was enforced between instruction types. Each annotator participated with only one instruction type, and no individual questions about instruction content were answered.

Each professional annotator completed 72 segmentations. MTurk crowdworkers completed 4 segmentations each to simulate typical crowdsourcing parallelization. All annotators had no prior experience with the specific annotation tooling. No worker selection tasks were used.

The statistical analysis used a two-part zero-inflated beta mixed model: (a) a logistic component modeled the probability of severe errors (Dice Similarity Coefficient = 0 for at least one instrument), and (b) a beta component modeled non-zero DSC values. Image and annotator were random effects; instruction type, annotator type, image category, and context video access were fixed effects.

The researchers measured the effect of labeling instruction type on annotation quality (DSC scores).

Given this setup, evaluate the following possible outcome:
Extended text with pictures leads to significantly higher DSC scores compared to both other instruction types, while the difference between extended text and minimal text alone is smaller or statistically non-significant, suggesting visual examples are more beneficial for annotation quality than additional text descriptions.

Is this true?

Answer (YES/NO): NO